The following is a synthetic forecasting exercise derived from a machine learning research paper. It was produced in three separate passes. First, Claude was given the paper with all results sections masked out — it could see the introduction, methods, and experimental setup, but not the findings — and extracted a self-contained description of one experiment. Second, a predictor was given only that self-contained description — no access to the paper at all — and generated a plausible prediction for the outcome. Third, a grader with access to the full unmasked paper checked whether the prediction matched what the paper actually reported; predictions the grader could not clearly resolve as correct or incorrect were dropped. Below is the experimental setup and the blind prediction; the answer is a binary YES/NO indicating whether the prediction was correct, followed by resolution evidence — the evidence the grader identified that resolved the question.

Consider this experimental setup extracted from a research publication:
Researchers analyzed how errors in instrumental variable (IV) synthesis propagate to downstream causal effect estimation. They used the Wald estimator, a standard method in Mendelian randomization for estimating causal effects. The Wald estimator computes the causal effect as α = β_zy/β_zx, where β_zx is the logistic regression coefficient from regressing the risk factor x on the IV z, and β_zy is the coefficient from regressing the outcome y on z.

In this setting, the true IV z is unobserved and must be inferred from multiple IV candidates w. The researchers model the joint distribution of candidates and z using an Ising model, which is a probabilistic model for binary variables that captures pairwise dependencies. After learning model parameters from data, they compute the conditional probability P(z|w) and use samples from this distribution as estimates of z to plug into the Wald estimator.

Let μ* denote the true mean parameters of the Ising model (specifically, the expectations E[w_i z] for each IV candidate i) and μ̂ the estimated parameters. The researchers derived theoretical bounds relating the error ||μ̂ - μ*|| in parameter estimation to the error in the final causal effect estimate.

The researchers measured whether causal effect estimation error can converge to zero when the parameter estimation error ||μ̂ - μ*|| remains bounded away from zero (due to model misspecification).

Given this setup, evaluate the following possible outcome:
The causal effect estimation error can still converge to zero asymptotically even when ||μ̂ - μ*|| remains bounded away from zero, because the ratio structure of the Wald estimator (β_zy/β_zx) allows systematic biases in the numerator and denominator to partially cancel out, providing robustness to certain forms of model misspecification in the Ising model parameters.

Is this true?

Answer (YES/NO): NO